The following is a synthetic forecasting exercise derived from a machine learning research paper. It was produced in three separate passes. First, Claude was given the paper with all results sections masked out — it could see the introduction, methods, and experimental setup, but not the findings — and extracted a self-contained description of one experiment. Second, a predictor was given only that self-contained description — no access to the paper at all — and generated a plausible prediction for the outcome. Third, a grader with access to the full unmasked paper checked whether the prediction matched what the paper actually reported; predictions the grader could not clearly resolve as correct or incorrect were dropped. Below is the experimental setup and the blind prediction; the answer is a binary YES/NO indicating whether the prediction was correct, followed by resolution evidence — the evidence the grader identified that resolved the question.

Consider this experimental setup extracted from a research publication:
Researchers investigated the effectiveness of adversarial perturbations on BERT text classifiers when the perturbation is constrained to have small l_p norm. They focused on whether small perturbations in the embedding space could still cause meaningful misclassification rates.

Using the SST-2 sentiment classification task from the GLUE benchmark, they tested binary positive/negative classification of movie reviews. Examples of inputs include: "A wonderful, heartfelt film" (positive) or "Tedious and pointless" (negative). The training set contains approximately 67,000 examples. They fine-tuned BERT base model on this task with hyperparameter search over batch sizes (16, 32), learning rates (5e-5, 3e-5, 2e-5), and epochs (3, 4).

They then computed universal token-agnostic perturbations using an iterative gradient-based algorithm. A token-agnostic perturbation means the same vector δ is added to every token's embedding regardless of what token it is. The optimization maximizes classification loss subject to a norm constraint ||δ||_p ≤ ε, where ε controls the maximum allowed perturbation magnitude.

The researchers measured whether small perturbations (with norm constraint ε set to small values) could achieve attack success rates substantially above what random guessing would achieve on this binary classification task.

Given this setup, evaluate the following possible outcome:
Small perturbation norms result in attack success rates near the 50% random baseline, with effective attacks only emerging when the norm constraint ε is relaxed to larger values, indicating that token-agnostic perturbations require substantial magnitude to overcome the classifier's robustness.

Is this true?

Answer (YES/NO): NO